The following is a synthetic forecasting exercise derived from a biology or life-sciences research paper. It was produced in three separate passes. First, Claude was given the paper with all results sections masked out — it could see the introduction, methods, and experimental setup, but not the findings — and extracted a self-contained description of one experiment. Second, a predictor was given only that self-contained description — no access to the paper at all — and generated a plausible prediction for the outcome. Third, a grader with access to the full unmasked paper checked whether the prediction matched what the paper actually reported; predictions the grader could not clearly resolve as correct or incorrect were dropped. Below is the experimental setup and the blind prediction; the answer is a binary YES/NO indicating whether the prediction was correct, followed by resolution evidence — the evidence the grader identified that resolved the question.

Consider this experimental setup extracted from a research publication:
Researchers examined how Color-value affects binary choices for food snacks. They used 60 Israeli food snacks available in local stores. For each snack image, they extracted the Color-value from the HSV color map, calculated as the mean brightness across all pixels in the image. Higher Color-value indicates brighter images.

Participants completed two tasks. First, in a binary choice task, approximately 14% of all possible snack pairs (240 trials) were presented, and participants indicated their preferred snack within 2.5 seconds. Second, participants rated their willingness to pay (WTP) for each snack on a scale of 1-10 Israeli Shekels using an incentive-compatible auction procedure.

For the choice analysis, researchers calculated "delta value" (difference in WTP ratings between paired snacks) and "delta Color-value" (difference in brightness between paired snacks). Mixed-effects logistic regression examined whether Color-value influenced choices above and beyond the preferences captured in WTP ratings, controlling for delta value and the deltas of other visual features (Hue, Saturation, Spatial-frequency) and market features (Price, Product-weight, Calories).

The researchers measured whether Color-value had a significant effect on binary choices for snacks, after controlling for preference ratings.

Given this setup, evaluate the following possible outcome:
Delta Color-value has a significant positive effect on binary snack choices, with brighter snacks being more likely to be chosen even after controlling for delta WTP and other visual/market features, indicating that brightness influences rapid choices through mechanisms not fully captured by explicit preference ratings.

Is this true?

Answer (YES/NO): NO